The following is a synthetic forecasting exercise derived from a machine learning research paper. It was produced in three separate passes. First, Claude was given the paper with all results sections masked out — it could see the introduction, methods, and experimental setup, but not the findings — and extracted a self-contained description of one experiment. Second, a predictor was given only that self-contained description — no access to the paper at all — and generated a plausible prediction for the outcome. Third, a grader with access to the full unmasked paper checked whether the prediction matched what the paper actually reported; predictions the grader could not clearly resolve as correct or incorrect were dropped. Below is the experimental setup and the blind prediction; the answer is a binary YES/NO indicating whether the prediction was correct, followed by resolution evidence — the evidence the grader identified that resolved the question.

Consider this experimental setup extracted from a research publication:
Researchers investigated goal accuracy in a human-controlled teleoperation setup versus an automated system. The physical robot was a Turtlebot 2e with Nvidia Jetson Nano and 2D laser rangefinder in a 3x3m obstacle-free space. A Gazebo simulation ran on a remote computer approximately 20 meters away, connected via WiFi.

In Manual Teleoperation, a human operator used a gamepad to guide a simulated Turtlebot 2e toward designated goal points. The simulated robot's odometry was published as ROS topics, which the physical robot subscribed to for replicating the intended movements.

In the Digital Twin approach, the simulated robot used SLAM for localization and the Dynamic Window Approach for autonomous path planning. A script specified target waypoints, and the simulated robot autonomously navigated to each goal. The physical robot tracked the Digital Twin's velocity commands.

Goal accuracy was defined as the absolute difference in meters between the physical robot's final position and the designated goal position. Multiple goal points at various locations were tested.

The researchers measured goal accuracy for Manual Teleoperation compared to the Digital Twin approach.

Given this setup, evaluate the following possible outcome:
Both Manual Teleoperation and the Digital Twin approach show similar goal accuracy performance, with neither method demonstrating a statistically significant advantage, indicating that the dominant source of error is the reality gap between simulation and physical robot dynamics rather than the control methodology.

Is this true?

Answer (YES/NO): NO